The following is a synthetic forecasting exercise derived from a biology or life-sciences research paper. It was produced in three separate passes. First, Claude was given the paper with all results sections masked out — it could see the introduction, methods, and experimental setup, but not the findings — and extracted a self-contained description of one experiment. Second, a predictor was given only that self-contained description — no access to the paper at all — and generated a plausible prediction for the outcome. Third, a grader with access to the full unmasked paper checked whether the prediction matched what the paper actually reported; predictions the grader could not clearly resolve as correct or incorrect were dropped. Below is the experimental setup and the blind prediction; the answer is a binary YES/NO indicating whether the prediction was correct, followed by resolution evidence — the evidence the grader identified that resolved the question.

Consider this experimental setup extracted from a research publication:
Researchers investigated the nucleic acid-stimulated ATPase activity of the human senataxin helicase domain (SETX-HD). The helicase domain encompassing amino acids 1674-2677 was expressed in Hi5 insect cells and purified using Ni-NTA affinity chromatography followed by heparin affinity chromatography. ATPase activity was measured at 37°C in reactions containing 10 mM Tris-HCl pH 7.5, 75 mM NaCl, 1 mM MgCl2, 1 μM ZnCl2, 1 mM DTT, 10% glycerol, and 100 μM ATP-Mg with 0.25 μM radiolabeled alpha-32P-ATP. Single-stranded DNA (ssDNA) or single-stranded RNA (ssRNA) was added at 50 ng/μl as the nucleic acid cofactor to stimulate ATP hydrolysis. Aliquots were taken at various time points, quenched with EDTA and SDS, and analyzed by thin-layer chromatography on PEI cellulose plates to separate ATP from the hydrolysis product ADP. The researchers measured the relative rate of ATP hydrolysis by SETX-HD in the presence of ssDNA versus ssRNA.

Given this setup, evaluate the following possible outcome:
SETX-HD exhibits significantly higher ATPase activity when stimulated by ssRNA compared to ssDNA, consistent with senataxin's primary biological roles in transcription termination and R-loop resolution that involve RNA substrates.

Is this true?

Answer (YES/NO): YES